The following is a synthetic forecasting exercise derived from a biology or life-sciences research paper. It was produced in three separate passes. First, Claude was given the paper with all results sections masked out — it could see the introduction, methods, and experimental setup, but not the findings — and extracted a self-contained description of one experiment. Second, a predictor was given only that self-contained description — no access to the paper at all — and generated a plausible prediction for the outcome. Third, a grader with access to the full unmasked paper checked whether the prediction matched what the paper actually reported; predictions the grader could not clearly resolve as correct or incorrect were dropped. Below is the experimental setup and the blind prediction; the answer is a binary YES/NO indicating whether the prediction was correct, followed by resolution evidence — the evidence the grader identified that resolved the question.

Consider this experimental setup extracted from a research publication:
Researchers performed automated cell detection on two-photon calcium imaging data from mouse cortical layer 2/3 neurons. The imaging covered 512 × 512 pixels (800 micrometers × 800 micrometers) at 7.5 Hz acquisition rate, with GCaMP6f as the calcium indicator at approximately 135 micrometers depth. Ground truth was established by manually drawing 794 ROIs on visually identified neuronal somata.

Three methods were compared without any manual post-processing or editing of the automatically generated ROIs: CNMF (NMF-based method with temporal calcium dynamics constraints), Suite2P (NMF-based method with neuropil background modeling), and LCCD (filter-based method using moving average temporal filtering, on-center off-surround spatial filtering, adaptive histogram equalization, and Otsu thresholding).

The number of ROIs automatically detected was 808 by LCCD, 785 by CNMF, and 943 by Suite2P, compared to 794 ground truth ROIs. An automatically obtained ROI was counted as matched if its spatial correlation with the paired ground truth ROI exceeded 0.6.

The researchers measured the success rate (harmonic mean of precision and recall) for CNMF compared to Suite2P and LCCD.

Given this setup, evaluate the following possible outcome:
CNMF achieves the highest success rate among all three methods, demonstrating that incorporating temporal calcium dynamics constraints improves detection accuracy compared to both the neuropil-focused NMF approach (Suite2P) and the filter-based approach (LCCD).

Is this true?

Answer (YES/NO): NO